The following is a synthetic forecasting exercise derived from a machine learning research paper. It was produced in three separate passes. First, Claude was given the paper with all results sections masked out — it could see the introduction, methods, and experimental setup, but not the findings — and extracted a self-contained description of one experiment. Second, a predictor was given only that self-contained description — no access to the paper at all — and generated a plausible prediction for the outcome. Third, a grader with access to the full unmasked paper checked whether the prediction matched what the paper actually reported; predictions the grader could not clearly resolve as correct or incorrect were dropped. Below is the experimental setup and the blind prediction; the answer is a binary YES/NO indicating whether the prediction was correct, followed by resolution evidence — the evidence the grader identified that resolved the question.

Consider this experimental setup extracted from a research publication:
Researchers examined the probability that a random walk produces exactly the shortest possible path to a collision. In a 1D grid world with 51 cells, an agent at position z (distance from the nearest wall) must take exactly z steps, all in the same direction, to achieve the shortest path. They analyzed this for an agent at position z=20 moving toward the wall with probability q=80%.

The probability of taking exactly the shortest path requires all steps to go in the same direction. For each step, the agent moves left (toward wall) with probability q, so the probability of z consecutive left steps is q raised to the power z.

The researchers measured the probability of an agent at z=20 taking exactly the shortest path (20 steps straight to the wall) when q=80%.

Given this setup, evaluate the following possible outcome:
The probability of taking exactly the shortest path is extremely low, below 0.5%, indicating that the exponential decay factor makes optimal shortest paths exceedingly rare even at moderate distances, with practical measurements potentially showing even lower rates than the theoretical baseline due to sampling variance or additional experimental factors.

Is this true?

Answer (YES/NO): NO